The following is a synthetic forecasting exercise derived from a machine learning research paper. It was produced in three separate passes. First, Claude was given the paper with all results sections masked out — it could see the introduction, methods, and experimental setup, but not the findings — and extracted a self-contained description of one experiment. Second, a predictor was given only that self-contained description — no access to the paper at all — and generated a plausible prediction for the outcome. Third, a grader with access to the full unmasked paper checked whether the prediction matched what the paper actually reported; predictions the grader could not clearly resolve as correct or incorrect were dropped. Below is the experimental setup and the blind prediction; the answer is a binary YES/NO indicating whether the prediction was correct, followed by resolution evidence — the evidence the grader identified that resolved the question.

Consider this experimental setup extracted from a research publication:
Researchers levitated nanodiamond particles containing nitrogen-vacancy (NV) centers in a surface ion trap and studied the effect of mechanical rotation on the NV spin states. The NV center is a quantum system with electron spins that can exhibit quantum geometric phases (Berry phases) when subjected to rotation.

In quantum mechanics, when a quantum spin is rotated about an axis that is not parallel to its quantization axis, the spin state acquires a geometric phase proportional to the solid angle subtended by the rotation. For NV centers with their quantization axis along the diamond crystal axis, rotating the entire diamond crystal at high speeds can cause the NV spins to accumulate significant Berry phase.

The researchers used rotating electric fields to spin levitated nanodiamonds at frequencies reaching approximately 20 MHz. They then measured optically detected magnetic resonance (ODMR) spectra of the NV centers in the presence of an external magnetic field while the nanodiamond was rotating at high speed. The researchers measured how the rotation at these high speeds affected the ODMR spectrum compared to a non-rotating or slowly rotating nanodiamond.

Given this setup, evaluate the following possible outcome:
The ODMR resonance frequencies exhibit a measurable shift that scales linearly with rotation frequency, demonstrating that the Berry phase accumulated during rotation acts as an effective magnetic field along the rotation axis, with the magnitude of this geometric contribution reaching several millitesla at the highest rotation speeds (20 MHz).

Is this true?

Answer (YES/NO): NO